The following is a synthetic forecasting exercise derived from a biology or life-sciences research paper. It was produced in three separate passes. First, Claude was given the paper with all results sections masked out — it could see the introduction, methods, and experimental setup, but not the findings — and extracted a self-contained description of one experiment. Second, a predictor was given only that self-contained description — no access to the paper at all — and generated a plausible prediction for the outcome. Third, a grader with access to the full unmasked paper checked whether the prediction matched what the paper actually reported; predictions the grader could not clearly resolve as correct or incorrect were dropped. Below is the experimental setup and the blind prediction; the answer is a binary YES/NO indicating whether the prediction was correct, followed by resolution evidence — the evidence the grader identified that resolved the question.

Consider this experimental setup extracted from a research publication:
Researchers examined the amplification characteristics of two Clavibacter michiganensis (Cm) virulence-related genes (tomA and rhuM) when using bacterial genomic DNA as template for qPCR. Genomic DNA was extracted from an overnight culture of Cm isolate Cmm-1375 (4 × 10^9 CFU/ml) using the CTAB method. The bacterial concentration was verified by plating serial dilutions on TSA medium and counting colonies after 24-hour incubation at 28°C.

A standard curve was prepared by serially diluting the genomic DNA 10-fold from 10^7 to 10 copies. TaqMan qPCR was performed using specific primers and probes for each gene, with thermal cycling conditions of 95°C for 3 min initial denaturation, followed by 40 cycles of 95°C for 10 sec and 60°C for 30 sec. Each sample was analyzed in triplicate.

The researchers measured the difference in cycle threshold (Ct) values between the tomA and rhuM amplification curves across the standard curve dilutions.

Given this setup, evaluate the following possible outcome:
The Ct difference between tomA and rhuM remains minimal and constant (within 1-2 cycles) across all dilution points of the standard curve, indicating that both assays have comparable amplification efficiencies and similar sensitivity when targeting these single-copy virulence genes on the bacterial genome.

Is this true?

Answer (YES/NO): NO